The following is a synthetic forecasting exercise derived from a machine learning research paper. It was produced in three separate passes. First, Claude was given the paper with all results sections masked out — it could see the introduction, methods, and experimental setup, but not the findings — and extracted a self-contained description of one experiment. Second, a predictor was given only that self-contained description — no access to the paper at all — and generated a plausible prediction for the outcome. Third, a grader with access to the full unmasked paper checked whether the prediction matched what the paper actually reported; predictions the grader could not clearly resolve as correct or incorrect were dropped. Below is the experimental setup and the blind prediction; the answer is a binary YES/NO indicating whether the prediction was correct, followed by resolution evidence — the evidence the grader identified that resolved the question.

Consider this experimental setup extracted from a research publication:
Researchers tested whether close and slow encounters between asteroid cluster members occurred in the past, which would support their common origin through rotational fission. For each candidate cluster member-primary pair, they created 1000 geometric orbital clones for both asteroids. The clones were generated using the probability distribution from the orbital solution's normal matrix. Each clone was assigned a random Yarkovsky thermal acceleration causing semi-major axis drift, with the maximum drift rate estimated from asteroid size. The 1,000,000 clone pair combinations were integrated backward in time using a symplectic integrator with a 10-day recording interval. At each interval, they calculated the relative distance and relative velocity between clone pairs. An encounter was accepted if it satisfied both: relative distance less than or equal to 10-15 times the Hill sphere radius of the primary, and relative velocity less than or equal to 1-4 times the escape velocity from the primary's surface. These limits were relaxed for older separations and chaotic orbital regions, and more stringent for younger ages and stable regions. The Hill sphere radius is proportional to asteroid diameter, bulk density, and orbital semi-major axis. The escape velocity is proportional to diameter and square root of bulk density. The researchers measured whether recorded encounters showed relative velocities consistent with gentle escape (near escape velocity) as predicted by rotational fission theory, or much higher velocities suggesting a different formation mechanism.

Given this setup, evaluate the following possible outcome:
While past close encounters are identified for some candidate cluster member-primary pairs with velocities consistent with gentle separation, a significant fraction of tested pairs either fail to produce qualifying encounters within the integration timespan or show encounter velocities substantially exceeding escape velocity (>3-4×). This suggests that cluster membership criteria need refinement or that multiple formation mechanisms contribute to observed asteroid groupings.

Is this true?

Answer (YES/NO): NO